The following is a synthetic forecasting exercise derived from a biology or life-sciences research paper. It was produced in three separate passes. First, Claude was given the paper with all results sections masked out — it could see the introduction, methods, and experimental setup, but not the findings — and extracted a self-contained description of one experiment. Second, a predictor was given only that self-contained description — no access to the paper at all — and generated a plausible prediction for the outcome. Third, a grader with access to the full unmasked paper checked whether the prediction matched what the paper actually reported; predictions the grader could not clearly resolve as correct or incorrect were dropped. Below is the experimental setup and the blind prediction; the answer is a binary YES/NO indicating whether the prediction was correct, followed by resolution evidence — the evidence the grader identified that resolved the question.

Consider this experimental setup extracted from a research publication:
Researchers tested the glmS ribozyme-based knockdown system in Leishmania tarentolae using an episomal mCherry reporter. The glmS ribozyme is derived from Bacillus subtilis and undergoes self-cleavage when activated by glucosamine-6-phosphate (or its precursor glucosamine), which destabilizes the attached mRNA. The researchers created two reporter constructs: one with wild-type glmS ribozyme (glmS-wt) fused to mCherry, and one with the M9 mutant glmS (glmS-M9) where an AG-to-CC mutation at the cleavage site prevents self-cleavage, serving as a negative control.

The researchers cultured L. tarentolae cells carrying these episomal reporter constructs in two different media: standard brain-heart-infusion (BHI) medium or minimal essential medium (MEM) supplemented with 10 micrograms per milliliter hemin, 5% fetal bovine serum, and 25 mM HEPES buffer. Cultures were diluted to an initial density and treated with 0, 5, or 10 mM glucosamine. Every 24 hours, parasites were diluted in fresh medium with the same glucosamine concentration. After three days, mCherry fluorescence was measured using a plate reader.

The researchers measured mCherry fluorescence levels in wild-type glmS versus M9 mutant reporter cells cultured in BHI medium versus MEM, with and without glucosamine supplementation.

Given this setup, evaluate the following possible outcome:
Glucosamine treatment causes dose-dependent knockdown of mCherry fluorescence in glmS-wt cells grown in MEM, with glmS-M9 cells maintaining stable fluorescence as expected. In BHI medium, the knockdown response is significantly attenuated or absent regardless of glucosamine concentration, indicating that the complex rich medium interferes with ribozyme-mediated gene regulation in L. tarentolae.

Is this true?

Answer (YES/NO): NO